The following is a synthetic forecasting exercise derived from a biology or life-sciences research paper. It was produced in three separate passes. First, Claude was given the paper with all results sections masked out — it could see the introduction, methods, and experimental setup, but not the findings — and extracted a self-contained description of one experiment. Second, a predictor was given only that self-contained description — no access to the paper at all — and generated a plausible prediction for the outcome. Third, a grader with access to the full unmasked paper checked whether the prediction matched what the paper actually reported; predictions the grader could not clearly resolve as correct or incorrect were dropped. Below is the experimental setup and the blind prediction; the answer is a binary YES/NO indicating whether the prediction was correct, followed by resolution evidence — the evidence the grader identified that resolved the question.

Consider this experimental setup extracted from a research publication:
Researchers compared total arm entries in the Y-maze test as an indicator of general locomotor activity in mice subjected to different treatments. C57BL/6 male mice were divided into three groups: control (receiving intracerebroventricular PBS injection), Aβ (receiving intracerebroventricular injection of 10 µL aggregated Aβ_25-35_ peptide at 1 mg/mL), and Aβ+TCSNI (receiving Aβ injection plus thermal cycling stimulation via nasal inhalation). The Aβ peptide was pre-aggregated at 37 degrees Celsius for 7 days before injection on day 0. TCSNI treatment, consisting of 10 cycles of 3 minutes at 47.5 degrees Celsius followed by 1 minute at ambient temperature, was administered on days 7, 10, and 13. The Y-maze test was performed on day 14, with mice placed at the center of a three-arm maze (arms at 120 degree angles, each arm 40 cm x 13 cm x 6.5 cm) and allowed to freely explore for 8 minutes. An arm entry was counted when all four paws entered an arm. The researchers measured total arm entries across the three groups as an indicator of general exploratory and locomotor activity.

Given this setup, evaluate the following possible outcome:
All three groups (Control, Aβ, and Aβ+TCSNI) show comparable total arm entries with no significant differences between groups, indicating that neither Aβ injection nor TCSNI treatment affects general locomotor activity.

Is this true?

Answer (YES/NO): YES